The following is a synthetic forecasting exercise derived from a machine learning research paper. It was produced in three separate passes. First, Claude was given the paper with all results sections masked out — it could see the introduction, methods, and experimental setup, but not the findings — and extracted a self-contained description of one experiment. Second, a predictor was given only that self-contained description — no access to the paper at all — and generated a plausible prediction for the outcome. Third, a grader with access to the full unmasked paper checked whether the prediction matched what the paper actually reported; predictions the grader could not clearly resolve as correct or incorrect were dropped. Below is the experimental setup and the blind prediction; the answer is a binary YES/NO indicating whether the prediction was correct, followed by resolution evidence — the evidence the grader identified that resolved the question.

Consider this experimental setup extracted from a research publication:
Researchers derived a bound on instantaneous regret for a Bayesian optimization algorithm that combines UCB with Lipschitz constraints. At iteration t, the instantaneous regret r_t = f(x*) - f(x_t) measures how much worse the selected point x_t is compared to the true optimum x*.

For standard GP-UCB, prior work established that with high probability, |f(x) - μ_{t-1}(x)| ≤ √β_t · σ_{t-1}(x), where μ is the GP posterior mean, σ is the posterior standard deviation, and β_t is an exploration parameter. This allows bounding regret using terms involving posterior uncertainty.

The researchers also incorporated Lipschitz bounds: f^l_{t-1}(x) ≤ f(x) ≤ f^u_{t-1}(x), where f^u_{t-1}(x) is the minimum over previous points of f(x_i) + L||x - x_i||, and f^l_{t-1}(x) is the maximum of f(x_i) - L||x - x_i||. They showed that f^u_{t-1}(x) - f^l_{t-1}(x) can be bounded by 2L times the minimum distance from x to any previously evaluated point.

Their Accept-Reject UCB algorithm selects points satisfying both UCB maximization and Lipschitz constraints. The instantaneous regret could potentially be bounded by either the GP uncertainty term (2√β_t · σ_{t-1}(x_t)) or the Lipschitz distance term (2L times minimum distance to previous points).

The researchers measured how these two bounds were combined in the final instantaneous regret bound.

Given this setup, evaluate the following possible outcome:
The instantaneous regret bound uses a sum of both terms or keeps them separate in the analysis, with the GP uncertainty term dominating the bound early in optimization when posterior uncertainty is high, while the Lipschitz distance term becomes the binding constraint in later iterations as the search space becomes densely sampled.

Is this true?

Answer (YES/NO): NO